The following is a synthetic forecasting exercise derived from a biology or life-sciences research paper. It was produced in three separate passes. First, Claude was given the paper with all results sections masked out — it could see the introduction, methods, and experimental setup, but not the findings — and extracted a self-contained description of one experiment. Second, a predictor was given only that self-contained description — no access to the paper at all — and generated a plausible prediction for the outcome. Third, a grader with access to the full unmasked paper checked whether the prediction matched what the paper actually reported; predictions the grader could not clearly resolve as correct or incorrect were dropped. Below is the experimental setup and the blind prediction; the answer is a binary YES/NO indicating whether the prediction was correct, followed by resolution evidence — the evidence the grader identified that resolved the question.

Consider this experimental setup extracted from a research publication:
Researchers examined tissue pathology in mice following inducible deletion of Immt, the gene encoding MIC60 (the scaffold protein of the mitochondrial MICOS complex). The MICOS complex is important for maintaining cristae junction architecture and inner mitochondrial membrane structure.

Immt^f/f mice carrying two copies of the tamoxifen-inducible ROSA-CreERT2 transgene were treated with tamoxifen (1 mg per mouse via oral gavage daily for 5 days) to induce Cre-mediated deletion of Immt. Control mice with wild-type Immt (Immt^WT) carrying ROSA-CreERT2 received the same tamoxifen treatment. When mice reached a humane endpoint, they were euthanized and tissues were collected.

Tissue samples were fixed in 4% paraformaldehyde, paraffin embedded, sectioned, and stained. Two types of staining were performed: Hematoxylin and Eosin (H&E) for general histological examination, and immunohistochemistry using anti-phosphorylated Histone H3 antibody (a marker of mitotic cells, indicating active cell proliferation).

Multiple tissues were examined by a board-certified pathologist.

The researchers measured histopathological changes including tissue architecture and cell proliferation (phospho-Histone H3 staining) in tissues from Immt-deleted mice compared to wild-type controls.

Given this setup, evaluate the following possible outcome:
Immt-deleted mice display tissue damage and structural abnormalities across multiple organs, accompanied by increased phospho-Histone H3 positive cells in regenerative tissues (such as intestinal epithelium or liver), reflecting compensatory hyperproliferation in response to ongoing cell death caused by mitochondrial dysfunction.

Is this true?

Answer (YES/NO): NO